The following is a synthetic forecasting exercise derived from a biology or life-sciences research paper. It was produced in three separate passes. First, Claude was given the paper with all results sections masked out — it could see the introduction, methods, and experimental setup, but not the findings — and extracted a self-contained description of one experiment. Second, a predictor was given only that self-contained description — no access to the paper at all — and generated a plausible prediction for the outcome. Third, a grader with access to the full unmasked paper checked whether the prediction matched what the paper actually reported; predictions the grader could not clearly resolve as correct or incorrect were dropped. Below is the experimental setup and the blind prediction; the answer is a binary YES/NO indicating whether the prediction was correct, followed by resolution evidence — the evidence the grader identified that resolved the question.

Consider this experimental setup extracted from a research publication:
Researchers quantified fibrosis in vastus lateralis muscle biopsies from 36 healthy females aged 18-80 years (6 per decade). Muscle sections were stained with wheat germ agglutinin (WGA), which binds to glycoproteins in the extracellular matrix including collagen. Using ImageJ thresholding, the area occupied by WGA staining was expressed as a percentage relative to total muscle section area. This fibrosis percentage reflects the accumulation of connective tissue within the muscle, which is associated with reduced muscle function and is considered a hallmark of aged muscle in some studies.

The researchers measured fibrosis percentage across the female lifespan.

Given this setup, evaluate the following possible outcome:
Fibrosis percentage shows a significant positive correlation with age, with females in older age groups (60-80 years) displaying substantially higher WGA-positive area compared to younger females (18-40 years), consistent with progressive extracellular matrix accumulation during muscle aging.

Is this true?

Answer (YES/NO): NO